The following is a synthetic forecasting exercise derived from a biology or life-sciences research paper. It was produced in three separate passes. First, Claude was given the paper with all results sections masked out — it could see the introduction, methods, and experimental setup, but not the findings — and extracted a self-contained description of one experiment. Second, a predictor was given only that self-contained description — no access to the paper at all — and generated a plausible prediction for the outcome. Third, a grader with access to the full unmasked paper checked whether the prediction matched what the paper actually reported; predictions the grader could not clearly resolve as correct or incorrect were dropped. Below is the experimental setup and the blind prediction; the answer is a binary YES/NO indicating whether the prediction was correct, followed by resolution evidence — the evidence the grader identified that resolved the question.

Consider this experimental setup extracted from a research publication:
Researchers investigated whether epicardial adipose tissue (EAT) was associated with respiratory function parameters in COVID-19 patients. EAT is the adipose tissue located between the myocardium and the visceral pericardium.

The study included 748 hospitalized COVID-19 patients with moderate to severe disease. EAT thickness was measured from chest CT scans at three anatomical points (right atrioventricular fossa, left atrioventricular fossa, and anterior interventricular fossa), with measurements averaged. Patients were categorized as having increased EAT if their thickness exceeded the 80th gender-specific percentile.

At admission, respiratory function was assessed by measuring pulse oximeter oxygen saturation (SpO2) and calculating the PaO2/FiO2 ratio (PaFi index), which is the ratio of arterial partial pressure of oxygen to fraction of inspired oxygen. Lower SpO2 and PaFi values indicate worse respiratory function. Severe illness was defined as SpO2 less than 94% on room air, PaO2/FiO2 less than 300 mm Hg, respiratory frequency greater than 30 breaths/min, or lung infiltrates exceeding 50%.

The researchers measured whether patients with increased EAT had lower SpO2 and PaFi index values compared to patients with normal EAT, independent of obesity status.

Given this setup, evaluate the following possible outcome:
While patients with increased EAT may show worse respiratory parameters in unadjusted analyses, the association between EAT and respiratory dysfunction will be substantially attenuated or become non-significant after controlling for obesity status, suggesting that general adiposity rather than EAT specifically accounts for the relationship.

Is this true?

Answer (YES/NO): NO